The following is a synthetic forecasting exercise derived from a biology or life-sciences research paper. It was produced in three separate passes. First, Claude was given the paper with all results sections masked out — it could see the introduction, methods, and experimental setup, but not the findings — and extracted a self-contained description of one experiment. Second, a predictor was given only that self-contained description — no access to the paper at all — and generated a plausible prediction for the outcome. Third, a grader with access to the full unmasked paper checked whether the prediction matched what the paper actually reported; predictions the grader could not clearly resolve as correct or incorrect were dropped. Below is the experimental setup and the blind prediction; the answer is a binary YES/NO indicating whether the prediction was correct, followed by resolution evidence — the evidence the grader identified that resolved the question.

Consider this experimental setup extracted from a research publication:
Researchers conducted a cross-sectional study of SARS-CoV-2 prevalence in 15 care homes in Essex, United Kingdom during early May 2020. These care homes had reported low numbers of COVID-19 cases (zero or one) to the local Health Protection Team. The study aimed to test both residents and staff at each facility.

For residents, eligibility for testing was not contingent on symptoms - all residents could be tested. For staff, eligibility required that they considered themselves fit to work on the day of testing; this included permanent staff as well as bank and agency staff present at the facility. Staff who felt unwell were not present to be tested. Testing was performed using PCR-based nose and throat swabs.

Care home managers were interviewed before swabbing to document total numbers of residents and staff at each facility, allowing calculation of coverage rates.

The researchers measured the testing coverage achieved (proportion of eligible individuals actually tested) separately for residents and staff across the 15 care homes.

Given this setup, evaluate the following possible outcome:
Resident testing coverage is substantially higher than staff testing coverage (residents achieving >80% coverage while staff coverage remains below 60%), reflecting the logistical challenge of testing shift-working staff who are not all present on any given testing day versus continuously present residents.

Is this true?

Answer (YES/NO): NO